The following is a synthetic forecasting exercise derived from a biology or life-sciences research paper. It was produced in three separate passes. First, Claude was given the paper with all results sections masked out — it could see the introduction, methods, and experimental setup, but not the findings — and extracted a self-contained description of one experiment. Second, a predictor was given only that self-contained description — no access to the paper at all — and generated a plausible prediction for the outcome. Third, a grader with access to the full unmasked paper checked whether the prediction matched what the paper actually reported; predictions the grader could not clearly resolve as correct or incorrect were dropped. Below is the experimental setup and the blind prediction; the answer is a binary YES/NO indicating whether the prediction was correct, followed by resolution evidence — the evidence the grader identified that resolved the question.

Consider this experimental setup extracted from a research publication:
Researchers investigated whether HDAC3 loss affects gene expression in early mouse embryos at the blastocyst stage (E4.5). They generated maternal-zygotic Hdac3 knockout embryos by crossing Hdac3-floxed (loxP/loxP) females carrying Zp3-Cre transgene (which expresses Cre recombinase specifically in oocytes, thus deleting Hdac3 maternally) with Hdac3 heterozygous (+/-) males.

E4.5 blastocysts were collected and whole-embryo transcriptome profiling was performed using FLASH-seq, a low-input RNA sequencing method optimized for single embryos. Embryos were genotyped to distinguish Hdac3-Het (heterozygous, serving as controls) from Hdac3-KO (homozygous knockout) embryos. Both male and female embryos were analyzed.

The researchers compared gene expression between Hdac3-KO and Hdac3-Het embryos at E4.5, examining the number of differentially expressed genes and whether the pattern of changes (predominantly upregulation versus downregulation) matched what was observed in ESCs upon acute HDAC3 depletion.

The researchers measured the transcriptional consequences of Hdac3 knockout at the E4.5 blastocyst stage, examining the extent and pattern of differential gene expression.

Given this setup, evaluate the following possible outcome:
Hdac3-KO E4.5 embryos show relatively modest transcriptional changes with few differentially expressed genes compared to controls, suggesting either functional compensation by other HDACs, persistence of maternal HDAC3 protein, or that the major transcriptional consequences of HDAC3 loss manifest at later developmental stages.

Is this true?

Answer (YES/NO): YES